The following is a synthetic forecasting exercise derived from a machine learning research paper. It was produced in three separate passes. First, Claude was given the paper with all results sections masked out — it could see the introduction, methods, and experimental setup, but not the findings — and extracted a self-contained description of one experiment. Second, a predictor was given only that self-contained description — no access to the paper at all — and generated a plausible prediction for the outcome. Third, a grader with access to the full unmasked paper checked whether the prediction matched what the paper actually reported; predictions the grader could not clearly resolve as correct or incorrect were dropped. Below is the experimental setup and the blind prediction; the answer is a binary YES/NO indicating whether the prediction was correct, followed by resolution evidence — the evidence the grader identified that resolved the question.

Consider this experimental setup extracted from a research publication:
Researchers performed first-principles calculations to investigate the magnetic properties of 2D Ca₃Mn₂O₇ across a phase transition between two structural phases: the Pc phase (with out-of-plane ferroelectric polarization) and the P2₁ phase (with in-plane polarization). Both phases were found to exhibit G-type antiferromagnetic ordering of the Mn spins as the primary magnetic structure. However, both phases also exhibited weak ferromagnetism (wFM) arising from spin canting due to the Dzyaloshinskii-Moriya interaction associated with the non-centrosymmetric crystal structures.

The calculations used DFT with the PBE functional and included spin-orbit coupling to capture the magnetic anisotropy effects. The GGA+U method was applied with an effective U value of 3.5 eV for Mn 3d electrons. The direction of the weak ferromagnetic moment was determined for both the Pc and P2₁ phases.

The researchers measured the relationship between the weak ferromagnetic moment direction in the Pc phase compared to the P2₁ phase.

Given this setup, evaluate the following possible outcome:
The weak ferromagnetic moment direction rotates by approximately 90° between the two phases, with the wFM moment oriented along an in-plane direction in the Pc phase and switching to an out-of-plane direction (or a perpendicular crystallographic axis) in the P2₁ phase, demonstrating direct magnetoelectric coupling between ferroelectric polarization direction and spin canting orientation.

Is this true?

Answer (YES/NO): NO